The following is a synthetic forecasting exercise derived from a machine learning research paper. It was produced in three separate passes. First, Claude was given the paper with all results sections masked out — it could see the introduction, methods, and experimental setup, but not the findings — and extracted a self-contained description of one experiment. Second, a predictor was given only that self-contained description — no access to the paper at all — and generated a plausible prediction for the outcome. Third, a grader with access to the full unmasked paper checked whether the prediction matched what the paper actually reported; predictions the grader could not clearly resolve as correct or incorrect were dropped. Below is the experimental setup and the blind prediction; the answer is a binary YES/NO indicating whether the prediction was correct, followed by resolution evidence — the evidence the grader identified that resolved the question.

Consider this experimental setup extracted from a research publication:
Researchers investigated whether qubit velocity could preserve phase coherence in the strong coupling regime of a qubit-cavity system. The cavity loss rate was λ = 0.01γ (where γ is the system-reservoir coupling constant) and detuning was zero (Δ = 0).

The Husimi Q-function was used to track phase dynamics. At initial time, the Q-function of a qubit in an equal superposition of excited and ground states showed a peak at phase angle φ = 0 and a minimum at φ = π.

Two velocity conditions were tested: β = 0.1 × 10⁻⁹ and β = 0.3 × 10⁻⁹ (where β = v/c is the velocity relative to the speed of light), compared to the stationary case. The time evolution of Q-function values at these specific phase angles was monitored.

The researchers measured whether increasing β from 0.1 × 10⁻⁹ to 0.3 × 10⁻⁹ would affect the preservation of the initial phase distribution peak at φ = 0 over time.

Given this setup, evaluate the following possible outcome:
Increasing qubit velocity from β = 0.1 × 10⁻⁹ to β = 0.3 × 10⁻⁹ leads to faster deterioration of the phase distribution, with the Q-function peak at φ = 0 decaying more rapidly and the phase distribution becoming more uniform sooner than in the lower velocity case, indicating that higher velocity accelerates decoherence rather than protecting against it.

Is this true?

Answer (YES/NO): NO